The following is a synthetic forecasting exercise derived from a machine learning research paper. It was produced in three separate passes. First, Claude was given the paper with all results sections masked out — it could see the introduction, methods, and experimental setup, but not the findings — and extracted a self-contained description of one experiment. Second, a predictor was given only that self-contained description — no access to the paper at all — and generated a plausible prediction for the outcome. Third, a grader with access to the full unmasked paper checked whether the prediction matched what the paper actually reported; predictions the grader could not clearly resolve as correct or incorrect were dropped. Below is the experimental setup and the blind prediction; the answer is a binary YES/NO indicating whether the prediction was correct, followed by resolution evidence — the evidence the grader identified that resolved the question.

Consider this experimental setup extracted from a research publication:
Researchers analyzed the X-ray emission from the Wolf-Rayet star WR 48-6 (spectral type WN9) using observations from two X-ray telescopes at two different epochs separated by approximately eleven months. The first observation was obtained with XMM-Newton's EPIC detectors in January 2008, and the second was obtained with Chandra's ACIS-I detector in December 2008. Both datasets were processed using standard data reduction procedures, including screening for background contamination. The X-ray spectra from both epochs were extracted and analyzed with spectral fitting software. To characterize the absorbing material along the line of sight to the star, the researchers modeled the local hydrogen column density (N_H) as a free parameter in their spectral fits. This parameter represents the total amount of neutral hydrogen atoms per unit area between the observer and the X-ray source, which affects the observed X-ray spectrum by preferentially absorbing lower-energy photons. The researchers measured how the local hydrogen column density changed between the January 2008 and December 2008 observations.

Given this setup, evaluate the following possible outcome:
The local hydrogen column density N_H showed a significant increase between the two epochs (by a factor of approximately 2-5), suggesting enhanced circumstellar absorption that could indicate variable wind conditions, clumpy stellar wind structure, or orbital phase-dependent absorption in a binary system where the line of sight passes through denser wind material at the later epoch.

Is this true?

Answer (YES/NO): NO